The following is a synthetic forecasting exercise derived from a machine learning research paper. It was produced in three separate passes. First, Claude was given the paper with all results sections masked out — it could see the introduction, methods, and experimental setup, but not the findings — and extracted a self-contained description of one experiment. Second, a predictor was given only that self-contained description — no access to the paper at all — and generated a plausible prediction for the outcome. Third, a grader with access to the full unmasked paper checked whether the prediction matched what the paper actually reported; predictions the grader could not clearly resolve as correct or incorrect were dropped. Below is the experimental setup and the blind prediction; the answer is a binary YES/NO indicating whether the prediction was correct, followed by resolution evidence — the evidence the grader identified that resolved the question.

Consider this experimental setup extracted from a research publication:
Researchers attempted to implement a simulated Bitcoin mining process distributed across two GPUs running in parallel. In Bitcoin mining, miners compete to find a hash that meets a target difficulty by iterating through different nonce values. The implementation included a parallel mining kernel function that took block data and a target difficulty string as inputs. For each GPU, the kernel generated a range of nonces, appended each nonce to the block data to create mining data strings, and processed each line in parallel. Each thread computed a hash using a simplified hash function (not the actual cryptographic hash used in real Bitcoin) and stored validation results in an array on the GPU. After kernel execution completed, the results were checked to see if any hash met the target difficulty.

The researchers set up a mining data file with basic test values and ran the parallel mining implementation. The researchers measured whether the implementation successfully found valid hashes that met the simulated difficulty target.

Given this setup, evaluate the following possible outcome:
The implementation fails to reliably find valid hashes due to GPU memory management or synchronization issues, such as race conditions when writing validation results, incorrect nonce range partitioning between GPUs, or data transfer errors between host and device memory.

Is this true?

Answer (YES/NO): NO